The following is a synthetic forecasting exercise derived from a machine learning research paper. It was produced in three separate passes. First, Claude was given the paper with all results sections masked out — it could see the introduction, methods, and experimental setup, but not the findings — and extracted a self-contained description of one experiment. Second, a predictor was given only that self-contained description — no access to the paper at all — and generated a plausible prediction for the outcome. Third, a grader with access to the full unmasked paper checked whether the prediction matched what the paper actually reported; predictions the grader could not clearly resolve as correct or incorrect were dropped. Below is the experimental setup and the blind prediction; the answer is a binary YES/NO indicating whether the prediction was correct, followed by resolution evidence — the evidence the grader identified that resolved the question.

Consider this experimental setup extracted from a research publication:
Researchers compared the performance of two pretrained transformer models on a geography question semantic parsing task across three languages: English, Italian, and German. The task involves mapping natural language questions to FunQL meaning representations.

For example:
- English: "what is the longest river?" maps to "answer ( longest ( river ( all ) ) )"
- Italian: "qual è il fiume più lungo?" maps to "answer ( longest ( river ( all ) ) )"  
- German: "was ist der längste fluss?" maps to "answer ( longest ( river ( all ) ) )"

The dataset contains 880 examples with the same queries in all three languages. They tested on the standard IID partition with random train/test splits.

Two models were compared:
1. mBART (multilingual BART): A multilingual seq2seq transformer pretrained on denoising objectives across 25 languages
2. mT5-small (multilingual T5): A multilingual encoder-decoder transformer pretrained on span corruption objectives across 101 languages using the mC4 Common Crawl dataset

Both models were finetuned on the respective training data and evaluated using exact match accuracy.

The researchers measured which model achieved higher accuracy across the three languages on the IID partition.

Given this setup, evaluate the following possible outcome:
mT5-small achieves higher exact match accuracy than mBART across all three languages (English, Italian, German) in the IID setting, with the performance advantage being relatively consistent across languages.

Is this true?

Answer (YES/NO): NO